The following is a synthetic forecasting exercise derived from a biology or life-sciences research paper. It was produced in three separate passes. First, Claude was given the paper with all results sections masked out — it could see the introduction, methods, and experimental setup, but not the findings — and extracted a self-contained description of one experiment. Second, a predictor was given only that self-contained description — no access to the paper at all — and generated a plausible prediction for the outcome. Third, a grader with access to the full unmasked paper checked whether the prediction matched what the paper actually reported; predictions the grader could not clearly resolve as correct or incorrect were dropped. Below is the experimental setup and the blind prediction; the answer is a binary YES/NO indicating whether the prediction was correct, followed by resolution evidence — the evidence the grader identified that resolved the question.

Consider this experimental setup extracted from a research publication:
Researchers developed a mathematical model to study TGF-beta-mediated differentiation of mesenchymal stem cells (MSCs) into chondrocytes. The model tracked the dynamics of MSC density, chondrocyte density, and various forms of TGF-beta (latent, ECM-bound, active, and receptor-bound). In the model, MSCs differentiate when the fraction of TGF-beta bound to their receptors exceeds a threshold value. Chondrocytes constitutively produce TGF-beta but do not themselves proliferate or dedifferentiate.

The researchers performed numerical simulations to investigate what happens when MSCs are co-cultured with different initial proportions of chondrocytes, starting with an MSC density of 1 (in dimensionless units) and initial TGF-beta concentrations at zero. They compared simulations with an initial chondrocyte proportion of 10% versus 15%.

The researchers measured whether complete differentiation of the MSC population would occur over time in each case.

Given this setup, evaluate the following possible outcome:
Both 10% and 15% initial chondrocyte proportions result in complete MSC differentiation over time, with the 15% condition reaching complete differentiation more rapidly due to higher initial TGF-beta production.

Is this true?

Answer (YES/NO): NO